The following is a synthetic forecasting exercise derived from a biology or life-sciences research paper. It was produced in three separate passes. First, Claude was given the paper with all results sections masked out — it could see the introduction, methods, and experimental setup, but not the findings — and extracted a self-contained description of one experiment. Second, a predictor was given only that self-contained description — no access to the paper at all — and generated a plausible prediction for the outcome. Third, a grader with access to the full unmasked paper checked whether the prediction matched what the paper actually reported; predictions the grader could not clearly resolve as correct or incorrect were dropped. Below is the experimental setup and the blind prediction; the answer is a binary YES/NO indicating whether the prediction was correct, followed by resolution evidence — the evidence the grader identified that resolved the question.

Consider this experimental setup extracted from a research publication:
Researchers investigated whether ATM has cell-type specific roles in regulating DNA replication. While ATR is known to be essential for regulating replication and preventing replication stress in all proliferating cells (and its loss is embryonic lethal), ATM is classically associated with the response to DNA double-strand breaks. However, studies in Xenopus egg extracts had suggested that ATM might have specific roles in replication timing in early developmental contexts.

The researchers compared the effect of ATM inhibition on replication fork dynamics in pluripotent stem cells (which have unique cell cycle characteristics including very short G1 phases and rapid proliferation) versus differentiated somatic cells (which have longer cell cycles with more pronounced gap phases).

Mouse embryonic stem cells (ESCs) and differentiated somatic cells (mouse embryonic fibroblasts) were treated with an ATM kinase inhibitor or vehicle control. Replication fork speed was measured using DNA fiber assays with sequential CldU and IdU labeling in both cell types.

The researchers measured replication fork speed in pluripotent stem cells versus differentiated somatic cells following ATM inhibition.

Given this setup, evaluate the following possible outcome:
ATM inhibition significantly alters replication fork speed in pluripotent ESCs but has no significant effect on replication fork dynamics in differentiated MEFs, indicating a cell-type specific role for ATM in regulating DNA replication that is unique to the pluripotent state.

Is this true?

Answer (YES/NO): YES